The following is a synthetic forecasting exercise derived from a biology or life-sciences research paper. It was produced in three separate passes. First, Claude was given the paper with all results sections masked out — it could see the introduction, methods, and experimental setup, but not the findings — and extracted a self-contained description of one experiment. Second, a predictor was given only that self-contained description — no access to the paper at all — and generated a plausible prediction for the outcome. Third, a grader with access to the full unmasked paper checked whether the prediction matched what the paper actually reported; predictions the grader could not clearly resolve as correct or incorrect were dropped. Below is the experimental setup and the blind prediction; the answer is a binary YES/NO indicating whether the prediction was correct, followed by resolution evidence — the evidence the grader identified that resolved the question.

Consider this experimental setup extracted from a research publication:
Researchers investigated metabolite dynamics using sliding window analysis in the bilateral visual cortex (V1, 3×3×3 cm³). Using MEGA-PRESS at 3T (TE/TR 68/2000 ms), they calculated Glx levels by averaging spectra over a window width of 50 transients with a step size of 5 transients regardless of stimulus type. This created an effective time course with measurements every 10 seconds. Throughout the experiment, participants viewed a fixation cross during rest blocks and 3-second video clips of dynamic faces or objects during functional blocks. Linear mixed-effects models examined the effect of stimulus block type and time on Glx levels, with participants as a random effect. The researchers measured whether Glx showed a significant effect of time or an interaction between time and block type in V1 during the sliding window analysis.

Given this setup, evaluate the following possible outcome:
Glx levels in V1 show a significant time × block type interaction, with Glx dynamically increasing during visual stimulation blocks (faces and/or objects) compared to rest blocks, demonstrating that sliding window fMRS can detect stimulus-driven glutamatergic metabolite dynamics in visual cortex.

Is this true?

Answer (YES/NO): NO